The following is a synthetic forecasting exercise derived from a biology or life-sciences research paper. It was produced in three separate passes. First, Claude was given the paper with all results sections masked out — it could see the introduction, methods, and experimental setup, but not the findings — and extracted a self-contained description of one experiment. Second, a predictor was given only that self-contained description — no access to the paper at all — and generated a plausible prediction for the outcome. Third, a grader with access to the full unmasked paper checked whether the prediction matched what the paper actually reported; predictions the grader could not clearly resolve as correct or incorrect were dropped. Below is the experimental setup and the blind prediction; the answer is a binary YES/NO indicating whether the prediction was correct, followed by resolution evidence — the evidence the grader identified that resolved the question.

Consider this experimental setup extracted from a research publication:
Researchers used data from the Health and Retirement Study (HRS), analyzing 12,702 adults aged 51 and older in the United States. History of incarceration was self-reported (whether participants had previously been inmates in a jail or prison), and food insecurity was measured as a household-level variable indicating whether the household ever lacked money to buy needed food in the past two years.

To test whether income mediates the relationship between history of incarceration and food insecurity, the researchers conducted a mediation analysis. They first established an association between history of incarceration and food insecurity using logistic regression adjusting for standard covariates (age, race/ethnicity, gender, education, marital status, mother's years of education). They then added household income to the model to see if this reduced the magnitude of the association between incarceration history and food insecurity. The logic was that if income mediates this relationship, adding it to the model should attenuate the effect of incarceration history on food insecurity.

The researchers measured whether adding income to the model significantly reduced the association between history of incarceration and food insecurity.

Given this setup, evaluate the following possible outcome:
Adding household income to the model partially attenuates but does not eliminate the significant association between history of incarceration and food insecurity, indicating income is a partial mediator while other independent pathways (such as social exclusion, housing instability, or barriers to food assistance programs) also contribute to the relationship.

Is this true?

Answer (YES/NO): NO